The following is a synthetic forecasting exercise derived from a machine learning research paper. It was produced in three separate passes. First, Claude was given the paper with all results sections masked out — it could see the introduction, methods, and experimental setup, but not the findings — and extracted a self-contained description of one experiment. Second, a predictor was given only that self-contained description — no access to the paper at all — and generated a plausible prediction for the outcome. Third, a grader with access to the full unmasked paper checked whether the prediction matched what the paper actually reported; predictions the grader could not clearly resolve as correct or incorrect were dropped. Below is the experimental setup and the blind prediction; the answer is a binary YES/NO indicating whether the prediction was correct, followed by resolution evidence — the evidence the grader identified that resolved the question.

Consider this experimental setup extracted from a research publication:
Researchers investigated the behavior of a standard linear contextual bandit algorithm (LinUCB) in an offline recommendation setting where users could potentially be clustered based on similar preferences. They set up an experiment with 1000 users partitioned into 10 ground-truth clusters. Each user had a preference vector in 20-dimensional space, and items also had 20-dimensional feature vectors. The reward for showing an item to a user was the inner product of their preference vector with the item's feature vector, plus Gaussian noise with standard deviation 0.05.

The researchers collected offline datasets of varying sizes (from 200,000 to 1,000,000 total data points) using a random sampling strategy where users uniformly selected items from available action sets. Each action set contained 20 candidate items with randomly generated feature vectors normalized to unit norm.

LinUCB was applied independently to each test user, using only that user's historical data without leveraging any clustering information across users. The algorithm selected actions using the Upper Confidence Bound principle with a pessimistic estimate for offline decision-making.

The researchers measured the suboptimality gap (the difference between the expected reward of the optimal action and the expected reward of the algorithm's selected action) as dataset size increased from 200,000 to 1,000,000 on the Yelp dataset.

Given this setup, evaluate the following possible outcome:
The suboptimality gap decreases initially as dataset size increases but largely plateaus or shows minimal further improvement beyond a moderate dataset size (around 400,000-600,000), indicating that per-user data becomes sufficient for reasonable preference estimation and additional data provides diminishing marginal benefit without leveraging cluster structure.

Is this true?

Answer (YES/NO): NO